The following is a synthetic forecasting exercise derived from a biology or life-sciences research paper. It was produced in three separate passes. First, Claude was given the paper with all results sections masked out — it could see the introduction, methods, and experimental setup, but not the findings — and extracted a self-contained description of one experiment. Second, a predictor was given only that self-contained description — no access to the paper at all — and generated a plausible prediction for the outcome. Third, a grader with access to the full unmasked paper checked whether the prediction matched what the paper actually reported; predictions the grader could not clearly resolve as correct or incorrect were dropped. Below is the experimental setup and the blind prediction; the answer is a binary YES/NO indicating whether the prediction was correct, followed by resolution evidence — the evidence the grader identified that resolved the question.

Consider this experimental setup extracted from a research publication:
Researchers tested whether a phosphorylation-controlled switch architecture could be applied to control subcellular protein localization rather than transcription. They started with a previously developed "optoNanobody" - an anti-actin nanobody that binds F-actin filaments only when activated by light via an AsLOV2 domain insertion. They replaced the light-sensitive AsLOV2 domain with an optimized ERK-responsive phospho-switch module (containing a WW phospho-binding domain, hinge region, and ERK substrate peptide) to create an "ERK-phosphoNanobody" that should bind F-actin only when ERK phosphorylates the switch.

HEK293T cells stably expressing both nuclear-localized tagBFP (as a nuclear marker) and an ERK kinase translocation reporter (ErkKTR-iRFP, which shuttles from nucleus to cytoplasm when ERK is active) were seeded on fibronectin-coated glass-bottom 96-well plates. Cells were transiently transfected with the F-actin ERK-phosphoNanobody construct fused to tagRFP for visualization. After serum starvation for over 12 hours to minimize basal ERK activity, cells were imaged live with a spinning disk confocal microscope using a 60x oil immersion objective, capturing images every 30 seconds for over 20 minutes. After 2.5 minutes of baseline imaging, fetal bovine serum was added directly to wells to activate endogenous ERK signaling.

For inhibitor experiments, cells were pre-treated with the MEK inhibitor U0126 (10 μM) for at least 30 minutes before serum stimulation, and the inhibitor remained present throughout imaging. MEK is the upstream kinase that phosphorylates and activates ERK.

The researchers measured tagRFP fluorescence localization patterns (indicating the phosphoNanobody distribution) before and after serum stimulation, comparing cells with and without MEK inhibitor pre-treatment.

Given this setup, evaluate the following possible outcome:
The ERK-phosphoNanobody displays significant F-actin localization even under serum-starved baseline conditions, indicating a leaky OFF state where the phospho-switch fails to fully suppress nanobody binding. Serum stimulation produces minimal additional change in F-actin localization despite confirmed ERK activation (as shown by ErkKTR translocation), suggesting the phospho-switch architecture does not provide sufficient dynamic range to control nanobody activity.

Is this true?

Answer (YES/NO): NO